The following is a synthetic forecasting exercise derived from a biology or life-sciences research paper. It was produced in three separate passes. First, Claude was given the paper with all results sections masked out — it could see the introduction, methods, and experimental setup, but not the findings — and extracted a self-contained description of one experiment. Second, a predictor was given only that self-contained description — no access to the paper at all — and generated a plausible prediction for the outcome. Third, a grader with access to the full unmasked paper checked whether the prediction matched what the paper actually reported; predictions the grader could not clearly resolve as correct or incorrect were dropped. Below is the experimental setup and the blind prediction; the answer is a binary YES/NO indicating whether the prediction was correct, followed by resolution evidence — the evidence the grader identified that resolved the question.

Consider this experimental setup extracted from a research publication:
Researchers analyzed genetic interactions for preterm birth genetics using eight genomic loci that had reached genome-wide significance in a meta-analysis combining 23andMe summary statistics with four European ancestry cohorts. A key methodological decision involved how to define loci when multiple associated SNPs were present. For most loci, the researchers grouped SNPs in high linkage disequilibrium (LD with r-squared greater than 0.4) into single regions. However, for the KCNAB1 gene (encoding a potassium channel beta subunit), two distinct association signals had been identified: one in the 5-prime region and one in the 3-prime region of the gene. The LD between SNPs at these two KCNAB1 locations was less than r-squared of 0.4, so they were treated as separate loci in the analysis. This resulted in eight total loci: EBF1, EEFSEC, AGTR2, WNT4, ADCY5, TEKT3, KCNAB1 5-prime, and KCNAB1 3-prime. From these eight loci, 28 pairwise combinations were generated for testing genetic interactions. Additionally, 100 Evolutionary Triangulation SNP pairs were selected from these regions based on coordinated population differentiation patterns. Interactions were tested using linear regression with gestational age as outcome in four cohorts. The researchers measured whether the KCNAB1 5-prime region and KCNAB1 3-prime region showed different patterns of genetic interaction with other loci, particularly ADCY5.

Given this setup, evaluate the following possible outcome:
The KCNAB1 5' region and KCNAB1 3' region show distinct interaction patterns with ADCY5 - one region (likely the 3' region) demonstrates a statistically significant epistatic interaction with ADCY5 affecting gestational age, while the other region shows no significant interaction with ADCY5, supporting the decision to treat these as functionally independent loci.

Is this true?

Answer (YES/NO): NO